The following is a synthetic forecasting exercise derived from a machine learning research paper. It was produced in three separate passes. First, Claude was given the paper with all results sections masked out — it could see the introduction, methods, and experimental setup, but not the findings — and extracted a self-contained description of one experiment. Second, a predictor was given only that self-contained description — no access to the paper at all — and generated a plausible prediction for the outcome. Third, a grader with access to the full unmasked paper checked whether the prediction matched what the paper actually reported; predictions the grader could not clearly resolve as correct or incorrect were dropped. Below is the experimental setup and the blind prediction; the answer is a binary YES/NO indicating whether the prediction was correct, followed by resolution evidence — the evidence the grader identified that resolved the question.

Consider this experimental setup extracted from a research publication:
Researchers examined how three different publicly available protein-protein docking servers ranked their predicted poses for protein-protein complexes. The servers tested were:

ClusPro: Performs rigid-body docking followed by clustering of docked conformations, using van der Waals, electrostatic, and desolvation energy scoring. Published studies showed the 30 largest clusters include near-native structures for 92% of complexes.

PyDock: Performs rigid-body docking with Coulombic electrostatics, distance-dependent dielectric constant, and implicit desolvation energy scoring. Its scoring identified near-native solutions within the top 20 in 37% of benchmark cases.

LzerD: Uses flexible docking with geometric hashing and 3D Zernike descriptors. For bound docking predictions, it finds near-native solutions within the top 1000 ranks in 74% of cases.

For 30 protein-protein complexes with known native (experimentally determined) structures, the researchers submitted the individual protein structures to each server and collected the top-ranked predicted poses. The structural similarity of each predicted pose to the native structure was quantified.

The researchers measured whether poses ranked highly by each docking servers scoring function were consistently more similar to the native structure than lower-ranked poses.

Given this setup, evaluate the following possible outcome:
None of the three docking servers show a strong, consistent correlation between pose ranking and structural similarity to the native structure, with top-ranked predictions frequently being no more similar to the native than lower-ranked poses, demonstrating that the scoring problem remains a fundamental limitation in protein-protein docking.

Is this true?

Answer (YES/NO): YES